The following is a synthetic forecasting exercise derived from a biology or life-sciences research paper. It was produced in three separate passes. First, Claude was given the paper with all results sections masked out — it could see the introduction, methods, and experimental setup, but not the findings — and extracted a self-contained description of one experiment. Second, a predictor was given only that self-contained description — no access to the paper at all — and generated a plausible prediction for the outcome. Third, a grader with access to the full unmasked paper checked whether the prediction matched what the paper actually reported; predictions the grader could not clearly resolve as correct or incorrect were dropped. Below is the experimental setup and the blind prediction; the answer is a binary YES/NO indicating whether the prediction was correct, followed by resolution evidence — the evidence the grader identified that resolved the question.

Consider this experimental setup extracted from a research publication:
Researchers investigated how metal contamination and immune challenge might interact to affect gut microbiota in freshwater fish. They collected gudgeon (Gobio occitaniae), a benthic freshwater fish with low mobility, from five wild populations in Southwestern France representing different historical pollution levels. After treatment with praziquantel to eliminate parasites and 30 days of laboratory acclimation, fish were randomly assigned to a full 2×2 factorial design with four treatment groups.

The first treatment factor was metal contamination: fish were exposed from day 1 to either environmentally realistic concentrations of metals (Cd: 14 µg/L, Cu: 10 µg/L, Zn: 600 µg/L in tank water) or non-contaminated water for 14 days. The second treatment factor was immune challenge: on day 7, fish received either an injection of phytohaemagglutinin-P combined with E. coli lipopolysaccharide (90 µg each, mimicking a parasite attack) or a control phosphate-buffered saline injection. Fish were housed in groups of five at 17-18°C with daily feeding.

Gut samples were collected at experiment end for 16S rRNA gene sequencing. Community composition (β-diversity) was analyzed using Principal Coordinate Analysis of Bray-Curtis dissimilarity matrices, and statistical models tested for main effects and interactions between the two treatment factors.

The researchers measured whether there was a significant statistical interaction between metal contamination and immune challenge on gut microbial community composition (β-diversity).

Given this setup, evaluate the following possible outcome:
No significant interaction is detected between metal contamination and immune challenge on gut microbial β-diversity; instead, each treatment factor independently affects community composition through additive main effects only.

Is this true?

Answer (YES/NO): NO